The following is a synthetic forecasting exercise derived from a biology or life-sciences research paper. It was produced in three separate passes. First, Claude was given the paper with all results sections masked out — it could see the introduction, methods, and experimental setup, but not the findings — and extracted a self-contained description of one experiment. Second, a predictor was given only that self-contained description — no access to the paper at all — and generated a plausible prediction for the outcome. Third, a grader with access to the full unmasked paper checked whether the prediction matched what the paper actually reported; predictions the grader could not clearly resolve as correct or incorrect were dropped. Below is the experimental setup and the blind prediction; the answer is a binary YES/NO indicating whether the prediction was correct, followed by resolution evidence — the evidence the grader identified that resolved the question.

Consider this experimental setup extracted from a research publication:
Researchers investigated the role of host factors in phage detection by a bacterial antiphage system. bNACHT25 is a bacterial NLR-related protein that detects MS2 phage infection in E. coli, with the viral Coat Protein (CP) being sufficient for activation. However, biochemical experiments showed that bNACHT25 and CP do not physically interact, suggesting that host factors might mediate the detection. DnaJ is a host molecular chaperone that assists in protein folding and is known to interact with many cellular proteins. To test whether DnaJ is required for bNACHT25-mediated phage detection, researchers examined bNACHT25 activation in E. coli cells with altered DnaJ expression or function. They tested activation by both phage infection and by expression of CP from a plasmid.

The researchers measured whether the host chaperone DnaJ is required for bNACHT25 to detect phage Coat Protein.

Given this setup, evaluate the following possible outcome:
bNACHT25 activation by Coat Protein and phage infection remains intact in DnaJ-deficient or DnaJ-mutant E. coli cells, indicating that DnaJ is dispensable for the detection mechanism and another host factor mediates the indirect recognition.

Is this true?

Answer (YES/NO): NO